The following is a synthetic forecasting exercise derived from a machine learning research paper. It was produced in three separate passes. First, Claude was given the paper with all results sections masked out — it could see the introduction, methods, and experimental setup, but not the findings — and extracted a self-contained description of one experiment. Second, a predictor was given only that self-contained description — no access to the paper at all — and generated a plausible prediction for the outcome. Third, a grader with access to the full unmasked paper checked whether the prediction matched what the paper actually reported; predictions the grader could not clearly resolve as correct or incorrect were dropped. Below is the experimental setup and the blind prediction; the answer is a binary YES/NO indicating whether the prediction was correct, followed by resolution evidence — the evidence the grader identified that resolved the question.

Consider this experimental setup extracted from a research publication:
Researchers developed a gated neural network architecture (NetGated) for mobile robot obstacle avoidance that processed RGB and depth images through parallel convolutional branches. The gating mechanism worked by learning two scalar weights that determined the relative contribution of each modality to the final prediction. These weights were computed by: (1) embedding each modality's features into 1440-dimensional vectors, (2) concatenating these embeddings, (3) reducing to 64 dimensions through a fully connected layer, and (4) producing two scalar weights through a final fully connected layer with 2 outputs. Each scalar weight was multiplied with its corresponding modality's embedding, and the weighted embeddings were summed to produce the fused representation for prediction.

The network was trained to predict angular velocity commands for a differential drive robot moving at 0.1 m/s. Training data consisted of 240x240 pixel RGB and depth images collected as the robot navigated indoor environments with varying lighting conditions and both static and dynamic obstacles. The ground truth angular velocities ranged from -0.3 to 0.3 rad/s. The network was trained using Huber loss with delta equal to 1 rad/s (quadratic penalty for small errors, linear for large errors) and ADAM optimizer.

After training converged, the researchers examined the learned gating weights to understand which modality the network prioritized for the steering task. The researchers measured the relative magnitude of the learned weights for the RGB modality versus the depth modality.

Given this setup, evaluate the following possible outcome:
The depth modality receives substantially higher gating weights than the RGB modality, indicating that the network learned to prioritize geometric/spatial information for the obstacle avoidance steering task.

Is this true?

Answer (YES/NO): NO